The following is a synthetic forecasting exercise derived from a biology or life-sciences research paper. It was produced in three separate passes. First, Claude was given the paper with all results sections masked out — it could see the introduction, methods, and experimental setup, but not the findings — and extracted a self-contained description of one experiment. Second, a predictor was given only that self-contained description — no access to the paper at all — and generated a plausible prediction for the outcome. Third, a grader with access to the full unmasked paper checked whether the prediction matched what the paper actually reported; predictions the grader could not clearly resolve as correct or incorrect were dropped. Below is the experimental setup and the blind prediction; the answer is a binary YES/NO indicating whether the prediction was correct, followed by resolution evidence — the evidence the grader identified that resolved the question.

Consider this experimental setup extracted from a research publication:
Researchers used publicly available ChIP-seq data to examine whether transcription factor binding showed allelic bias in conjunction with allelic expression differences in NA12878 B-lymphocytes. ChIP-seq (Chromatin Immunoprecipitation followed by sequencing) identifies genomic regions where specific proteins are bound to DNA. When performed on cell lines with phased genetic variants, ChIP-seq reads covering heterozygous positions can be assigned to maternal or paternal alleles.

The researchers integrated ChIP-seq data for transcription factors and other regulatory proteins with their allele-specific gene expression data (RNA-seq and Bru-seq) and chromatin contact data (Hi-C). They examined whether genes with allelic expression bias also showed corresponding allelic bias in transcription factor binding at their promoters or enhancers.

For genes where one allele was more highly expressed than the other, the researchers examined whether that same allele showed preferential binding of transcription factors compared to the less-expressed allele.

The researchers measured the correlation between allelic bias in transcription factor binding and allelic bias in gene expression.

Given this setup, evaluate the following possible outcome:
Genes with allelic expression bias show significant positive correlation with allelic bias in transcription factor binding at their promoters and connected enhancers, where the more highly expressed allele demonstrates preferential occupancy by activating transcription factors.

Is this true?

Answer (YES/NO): NO